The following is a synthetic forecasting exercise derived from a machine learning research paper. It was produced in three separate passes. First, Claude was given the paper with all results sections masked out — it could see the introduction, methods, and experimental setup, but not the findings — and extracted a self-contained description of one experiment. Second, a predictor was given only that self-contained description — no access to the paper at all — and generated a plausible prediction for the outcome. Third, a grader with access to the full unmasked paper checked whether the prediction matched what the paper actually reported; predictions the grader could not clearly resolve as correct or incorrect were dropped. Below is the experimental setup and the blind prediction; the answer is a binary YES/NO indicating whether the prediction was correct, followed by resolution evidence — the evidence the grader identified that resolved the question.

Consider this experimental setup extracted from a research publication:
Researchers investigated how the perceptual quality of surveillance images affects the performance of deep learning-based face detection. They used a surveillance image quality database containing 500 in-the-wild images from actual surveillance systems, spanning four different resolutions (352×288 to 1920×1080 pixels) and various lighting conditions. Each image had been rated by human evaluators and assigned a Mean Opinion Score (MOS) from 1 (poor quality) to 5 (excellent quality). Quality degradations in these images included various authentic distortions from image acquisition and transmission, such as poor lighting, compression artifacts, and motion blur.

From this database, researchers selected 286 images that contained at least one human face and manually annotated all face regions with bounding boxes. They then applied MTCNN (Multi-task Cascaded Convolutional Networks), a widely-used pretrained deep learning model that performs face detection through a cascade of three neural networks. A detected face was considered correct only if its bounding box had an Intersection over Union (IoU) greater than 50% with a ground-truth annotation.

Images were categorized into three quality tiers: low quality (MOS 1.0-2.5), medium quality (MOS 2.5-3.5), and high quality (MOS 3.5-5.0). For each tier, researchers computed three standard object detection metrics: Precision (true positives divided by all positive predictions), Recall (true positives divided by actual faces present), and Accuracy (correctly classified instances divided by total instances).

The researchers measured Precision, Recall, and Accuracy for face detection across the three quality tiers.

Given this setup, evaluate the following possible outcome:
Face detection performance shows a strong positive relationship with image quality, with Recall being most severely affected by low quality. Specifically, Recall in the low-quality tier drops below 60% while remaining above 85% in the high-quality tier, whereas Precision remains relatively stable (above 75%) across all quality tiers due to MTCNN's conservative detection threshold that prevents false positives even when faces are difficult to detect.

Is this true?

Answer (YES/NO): NO